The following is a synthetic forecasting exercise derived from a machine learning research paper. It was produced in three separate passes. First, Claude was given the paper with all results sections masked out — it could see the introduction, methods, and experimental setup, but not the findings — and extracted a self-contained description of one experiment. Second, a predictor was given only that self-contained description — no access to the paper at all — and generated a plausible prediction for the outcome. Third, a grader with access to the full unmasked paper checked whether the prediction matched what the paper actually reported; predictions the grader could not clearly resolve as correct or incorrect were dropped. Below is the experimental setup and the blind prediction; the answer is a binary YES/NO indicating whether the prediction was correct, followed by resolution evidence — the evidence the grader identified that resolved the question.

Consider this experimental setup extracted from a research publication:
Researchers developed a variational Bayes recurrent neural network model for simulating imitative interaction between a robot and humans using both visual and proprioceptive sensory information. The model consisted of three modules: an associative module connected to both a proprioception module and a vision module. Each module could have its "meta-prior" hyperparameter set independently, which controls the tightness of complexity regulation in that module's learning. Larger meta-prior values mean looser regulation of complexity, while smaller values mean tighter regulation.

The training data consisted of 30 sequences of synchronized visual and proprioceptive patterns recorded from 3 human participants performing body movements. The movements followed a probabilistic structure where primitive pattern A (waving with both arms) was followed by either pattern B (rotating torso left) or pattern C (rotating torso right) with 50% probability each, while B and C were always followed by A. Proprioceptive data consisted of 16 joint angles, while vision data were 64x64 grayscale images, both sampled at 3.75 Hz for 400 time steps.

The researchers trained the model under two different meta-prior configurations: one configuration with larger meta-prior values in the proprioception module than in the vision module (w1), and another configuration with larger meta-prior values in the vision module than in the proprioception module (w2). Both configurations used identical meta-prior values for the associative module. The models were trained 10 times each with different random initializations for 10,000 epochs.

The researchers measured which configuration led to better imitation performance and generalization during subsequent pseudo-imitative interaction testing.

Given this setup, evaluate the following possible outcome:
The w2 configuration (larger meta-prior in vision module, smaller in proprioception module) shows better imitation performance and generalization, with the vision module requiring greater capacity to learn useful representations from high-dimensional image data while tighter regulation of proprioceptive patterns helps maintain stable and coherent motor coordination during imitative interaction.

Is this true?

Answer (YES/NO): NO